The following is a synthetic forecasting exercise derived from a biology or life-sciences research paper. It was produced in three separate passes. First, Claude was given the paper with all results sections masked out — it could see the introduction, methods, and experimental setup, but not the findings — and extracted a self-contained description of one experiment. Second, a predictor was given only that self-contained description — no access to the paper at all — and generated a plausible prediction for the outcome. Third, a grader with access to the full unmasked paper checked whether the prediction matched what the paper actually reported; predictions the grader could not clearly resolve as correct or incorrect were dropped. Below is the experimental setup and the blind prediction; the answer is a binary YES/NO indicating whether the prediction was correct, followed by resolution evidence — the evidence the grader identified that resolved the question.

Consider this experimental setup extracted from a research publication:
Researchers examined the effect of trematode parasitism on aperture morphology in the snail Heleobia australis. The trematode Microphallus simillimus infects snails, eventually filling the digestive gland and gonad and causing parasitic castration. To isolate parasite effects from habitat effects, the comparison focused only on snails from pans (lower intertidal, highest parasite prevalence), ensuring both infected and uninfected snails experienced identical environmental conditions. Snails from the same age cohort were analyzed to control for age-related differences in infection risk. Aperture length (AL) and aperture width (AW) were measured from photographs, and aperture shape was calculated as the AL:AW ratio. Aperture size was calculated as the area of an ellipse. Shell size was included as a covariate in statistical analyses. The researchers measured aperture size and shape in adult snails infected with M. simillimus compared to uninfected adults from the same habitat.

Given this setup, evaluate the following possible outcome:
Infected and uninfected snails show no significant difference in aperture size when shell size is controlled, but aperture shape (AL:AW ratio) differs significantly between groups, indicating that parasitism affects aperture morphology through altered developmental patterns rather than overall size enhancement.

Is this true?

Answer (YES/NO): NO